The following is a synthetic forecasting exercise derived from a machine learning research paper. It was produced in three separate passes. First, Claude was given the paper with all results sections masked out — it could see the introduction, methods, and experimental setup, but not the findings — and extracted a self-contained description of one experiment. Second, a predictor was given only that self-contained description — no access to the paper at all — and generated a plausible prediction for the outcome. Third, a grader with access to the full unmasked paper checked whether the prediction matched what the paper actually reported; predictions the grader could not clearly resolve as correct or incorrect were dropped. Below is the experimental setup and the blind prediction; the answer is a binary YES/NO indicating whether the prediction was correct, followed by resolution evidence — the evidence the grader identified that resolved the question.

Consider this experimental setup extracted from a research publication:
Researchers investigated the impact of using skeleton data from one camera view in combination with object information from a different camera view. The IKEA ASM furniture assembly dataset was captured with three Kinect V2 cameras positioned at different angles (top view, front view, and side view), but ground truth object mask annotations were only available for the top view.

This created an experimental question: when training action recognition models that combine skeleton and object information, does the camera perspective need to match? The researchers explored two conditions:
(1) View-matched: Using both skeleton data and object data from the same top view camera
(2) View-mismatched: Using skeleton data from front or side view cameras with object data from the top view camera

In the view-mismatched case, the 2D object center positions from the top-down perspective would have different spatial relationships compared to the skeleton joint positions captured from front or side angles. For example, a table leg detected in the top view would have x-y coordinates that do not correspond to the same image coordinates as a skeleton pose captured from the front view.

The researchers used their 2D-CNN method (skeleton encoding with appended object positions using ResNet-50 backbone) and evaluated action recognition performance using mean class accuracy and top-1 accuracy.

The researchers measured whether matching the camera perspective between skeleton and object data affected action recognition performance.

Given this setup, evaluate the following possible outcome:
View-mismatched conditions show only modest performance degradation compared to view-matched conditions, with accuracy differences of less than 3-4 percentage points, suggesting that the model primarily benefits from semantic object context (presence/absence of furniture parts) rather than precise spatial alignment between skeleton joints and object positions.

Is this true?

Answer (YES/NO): NO